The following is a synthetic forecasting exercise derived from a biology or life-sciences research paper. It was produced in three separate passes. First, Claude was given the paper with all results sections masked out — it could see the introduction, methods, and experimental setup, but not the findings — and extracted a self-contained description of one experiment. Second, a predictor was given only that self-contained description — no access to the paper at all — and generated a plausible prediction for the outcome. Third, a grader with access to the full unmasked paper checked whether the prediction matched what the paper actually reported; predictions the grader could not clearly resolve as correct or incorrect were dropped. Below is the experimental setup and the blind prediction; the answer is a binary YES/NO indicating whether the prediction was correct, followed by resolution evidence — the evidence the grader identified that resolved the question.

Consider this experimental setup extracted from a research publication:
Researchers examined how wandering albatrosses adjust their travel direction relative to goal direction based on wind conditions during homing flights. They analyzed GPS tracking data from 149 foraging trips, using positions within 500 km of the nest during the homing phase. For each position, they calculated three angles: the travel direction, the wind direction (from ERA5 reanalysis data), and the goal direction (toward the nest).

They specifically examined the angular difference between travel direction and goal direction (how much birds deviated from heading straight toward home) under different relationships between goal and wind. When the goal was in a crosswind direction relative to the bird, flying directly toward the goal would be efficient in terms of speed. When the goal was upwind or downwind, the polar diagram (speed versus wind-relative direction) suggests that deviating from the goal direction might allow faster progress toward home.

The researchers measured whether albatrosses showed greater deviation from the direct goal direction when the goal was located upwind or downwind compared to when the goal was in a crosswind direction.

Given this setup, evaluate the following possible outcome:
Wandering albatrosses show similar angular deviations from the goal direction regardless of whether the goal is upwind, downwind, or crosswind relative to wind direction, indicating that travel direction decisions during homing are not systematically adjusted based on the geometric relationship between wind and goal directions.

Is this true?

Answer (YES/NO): NO